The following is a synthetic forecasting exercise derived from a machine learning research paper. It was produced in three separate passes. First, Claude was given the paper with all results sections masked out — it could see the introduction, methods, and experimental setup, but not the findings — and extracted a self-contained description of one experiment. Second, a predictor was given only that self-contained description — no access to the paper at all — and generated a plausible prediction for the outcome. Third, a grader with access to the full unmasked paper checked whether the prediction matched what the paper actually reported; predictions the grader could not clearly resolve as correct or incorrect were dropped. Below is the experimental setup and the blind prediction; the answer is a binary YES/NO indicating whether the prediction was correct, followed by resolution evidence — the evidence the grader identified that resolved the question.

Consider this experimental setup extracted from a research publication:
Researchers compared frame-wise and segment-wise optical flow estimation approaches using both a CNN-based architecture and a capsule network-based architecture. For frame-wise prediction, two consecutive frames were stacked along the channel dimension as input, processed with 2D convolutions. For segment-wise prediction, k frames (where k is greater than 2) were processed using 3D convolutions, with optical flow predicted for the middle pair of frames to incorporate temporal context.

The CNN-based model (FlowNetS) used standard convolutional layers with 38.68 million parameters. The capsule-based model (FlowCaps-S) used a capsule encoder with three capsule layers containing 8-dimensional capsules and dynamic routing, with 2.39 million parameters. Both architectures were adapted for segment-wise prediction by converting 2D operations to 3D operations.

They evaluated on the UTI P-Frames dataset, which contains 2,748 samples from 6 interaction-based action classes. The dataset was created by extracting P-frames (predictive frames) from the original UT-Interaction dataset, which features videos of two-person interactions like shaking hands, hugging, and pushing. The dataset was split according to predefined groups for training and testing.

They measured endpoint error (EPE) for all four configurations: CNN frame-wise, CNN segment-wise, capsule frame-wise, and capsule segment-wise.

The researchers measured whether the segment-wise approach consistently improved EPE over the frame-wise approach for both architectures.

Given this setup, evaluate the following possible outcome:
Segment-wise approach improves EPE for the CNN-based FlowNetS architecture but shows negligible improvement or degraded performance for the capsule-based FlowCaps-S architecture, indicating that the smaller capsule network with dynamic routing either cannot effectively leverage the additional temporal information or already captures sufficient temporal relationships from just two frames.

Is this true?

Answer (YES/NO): NO